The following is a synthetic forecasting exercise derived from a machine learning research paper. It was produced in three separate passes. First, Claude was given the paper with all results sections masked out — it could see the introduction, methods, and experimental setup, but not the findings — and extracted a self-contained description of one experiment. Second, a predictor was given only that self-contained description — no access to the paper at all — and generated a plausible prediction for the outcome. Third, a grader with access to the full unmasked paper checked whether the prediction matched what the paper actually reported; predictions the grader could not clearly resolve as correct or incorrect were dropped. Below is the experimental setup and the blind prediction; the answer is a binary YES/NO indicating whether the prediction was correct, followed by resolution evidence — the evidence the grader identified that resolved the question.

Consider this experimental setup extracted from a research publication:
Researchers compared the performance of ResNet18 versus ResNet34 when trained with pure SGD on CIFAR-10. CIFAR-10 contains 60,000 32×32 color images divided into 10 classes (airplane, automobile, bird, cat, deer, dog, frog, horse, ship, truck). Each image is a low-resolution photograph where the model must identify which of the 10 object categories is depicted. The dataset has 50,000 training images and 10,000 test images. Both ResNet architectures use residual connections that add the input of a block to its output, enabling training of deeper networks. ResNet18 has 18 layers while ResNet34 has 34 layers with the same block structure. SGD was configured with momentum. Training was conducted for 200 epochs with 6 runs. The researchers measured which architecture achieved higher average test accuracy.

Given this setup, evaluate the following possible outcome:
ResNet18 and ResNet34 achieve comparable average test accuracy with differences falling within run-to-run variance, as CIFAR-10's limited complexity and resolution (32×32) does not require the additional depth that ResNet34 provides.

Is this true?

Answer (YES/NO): NO